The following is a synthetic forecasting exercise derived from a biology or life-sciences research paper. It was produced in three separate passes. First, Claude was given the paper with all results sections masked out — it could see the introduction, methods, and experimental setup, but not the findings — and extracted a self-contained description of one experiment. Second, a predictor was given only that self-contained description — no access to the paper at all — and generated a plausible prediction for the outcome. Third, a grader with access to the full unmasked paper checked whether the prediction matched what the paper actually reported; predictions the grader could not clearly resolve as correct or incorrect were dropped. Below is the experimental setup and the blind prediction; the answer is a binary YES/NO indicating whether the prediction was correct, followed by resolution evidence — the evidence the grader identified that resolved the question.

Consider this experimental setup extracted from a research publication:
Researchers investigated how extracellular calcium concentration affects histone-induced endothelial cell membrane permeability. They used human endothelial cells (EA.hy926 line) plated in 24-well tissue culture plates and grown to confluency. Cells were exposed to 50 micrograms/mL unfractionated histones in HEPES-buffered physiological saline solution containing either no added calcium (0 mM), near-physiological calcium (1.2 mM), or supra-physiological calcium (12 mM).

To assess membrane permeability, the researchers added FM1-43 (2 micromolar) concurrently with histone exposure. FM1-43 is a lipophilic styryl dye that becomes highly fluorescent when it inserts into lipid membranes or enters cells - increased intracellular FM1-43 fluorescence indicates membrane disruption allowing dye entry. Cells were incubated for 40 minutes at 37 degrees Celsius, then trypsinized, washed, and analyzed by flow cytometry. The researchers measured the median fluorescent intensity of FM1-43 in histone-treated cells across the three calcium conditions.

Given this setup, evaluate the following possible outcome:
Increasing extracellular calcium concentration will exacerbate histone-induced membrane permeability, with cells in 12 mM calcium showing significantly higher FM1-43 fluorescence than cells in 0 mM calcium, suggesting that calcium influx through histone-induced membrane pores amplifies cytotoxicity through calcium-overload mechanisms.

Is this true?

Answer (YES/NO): NO